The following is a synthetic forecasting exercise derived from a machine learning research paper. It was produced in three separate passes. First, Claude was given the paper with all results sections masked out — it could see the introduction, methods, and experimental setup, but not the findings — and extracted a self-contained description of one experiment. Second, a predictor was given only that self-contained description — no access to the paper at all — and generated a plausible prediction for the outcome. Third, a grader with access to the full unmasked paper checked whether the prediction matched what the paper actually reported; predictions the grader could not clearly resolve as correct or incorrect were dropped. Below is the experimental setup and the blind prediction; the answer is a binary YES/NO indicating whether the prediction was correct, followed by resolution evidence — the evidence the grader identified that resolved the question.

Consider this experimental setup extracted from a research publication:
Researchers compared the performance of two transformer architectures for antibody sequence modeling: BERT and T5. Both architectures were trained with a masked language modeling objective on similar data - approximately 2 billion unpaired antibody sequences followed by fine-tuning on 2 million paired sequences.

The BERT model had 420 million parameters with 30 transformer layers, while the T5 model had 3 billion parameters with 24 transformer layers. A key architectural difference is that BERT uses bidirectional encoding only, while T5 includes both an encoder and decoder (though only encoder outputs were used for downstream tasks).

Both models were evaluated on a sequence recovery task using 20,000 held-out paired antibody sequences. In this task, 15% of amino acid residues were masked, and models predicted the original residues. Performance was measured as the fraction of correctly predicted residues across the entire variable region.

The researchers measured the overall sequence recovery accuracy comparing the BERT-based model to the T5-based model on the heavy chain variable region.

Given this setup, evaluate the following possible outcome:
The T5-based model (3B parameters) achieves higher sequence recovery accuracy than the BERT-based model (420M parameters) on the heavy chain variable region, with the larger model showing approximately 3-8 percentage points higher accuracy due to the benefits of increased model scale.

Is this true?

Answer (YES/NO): NO